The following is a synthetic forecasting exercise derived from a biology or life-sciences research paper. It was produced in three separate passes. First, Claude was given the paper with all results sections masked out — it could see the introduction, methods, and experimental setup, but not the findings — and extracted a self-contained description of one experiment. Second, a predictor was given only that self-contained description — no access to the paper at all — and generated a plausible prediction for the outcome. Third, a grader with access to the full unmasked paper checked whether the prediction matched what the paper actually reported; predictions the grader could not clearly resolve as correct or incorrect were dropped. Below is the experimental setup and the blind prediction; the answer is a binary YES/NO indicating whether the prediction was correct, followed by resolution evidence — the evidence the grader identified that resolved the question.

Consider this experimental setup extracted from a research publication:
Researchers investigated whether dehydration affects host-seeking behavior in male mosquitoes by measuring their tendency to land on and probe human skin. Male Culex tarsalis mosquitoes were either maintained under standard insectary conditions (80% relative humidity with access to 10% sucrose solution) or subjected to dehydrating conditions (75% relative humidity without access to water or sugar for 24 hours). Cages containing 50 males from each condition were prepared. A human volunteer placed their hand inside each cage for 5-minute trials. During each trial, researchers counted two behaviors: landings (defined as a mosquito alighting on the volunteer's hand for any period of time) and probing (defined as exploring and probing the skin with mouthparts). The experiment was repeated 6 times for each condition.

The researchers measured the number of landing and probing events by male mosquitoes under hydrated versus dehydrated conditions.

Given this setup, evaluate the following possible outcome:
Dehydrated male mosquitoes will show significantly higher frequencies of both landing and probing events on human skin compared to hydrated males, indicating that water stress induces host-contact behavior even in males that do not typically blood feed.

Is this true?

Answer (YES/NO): YES